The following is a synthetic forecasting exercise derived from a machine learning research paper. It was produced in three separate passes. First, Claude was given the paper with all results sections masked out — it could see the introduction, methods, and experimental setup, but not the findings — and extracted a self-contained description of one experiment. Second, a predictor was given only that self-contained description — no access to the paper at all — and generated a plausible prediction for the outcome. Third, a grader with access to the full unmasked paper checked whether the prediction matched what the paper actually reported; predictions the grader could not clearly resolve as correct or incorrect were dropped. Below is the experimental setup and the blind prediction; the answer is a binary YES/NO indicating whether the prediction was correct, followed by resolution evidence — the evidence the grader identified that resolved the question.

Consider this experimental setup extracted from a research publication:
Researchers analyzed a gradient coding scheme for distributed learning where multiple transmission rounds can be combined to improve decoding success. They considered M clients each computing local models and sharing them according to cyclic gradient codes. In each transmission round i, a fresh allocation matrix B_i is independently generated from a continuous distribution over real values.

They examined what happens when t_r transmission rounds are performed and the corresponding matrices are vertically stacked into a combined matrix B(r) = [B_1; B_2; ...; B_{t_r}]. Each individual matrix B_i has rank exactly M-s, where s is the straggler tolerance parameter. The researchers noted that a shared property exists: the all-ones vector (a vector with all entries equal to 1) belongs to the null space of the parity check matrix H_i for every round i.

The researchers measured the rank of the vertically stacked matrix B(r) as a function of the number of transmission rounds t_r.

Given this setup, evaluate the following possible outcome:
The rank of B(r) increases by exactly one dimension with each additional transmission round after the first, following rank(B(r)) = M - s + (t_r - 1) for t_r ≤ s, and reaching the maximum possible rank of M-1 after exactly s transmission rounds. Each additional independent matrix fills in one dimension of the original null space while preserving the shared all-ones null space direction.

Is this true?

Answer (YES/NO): NO